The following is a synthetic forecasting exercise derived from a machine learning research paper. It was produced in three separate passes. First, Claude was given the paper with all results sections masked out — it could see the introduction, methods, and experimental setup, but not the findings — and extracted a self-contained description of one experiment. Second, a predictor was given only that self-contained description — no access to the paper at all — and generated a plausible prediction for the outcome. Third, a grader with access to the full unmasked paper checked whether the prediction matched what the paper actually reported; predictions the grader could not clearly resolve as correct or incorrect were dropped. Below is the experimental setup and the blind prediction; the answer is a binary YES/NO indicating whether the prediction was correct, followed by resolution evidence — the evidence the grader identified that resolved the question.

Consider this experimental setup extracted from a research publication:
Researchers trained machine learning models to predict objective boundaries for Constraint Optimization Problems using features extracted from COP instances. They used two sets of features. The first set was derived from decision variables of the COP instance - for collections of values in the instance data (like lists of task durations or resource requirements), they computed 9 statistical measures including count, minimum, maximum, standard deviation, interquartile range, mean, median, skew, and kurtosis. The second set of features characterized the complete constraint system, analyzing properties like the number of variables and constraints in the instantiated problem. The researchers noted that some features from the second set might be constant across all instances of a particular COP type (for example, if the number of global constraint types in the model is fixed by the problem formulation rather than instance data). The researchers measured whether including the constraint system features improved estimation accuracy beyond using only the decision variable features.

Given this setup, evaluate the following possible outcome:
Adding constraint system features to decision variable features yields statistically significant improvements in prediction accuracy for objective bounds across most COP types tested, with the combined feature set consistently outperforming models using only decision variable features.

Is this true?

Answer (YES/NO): NO